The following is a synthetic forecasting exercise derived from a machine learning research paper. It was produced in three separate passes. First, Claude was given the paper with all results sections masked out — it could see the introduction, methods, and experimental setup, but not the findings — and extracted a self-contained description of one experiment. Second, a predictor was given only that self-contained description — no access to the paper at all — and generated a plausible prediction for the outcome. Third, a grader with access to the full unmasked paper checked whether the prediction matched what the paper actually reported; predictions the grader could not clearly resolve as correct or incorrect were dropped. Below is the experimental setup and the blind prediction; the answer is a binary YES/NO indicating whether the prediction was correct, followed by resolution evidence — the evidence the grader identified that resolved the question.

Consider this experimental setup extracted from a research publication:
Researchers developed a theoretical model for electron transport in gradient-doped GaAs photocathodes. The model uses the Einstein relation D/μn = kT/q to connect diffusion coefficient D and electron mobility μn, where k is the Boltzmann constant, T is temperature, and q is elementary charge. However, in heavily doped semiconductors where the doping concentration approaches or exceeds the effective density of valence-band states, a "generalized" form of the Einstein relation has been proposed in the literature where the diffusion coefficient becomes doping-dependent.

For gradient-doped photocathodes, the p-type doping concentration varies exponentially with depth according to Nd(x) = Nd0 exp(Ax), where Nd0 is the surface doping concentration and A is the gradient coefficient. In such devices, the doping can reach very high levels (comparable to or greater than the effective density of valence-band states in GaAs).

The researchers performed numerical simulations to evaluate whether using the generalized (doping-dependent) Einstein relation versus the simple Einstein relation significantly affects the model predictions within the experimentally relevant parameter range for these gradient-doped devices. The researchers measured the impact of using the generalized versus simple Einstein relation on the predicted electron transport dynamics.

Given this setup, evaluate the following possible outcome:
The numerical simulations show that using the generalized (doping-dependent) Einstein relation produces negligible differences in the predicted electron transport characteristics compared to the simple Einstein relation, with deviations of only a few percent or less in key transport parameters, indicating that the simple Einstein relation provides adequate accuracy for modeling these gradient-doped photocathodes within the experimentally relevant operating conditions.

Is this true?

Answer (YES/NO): YES